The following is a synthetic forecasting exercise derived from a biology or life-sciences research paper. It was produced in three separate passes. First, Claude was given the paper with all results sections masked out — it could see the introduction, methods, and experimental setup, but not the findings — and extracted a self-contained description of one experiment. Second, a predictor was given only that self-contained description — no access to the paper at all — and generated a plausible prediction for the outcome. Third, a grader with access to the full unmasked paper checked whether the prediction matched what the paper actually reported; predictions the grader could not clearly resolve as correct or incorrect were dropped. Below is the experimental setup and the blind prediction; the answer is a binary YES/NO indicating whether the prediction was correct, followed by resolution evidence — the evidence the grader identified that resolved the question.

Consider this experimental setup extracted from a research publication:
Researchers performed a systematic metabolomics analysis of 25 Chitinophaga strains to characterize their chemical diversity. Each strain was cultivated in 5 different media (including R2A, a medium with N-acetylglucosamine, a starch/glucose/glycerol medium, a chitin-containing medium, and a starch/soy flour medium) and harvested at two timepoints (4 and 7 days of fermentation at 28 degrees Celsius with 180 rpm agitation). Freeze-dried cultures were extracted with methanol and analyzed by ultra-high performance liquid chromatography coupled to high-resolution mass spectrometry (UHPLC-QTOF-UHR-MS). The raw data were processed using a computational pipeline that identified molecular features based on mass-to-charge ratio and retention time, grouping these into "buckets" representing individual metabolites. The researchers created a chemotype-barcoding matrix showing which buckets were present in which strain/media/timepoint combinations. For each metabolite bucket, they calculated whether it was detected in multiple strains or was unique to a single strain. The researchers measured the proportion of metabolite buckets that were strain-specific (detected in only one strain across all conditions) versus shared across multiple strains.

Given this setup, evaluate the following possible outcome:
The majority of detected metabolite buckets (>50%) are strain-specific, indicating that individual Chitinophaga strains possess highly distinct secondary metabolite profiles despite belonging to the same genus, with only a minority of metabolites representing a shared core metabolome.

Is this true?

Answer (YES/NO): NO